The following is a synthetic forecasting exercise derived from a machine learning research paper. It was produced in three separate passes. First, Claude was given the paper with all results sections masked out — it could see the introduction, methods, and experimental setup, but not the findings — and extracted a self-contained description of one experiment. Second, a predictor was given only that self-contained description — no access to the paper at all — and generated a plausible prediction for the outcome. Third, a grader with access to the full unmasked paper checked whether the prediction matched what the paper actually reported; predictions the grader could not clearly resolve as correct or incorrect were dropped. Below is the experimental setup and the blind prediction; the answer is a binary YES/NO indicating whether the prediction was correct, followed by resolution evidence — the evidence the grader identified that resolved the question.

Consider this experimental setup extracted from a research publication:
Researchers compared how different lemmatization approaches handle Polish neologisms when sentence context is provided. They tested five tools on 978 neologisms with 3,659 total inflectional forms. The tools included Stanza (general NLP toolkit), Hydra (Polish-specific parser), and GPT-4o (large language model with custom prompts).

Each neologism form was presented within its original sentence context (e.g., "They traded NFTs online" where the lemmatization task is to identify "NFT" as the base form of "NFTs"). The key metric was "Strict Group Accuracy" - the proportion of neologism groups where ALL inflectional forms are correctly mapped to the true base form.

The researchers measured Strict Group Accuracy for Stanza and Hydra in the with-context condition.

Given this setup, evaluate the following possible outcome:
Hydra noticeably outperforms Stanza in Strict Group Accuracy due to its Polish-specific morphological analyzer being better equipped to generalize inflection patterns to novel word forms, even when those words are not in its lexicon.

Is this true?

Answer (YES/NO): YES